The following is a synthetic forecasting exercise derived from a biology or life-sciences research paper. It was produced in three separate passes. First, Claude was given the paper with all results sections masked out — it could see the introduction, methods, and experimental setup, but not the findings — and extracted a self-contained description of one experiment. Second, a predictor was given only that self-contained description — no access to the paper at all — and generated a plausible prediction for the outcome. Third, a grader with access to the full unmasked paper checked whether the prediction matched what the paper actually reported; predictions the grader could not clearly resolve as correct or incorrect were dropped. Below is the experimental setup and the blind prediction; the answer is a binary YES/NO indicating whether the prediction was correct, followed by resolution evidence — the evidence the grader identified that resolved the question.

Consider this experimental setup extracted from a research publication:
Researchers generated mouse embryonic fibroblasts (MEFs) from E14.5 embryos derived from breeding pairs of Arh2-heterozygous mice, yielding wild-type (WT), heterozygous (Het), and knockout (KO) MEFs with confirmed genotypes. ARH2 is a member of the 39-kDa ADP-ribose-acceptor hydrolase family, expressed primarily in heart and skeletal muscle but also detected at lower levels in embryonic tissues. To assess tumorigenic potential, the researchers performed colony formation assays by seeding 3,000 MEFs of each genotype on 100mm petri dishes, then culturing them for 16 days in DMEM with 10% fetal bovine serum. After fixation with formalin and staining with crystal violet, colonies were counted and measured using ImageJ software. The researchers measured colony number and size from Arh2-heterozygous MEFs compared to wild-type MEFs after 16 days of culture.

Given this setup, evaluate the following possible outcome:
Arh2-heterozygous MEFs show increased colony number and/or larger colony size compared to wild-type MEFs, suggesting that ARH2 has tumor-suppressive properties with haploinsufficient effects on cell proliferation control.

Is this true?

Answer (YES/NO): YES